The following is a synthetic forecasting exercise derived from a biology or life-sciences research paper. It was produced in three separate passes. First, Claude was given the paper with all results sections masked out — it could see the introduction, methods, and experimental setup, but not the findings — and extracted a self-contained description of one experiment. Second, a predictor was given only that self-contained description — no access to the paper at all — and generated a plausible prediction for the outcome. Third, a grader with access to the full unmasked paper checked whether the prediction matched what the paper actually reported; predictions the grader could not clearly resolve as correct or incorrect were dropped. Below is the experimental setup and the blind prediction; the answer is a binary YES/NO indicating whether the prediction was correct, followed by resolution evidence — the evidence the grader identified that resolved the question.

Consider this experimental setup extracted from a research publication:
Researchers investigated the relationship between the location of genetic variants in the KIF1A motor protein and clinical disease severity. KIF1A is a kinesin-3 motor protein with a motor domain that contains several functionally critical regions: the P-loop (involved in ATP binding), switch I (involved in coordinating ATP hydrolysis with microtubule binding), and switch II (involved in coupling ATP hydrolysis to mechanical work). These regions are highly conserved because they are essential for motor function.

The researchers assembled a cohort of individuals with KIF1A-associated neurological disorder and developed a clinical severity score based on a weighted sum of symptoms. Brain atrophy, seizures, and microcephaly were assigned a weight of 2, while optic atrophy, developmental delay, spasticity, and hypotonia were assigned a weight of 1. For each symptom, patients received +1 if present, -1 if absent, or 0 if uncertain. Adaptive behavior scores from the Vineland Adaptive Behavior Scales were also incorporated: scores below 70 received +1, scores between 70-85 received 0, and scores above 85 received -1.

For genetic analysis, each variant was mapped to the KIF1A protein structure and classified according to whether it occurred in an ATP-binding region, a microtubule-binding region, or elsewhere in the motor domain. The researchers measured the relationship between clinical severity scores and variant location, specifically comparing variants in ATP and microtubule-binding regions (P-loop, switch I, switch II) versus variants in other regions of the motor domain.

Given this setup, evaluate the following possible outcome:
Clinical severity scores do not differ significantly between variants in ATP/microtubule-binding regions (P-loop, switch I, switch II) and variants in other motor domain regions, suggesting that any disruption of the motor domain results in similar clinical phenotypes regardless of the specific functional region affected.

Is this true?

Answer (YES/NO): NO